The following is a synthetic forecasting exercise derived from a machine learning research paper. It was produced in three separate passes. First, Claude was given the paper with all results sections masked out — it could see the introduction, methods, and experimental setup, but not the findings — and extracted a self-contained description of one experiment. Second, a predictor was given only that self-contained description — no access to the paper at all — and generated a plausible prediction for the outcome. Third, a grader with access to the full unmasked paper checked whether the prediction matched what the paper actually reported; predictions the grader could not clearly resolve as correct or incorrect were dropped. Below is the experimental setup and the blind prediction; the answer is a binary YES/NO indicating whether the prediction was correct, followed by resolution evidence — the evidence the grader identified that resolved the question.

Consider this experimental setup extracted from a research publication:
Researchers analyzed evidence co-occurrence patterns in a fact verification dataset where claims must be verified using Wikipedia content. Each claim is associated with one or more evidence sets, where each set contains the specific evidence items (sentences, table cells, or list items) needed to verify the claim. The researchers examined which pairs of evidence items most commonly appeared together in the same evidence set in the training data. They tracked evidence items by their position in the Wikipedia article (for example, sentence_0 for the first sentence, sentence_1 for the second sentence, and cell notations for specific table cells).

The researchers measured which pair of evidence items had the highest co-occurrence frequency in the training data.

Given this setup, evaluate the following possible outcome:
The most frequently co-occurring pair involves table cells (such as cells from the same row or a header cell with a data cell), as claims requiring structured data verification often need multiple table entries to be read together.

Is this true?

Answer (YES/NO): NO